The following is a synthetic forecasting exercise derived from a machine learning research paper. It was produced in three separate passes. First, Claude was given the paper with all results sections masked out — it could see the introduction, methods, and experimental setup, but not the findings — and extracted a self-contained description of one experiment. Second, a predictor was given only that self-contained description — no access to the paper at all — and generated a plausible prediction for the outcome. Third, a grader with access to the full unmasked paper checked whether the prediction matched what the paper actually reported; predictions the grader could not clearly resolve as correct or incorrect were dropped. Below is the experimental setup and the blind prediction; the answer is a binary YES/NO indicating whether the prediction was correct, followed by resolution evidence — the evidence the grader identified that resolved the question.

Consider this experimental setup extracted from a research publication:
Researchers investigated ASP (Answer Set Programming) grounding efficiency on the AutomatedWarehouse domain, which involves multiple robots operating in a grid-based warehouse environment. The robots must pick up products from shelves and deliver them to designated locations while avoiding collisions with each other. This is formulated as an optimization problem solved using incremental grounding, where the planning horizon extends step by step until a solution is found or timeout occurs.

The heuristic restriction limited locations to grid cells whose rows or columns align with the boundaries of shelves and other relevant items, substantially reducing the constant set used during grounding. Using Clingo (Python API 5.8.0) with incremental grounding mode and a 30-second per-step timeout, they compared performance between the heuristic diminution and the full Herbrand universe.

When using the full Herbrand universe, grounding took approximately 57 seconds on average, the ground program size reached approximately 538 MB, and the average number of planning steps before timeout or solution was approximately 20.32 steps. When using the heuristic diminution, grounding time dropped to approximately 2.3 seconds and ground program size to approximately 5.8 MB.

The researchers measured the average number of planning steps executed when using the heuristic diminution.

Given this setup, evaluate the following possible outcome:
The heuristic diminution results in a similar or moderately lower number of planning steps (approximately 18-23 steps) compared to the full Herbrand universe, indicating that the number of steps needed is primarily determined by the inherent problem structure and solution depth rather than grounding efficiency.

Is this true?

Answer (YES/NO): YES